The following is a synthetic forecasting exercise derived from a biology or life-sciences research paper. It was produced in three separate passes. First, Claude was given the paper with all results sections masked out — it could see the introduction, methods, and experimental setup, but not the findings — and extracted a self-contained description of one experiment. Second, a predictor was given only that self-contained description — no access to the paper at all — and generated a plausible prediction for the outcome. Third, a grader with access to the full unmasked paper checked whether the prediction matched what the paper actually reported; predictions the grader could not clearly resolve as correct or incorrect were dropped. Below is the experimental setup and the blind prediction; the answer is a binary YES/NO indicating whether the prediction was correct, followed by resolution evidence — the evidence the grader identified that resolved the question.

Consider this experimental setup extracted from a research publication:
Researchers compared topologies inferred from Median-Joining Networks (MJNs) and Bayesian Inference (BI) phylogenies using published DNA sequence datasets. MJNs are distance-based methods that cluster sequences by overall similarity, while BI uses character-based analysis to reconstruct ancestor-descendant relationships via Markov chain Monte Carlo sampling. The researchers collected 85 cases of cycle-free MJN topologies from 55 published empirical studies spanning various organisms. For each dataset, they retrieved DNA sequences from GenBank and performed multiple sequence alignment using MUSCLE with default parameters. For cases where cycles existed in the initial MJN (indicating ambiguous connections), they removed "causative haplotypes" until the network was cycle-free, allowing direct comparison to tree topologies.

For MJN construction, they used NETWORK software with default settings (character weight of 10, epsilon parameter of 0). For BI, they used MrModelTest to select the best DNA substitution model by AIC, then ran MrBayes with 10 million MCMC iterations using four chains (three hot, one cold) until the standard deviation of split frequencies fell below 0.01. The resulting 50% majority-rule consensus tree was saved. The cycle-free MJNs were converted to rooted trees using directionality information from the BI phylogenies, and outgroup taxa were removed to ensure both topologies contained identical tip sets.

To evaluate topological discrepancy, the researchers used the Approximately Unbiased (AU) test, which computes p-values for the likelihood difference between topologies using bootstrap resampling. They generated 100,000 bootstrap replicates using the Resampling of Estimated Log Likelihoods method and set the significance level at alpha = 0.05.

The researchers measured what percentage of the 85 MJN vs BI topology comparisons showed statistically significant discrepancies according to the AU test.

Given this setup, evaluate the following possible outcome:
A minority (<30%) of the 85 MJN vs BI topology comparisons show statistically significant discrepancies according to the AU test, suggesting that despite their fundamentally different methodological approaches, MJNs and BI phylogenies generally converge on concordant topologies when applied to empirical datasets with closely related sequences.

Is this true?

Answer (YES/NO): NO